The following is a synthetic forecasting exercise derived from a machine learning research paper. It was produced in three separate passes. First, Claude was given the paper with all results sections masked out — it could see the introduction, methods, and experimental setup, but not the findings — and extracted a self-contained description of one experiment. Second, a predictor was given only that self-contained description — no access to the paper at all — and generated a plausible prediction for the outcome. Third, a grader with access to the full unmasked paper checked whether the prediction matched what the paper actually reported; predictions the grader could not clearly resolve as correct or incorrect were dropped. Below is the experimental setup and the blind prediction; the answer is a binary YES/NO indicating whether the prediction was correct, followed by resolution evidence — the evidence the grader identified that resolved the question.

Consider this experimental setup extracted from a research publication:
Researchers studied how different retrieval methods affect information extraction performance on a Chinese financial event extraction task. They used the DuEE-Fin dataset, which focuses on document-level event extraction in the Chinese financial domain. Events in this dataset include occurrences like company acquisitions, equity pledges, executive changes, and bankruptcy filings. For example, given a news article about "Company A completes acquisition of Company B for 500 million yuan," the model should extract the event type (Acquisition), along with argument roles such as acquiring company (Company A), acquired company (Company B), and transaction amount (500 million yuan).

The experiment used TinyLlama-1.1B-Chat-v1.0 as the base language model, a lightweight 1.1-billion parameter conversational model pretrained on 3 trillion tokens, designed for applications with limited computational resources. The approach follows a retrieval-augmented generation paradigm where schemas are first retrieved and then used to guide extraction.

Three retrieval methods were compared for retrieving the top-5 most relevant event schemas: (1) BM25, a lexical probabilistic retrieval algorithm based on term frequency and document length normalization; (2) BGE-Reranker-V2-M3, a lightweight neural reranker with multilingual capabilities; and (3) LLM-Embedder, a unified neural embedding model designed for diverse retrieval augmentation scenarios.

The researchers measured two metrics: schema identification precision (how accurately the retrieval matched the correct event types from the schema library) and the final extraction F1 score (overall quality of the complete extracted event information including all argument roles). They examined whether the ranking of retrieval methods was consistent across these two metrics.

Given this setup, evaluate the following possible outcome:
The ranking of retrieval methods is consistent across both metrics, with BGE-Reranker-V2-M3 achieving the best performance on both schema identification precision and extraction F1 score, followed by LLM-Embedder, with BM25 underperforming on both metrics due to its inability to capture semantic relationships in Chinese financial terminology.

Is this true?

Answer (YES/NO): NO